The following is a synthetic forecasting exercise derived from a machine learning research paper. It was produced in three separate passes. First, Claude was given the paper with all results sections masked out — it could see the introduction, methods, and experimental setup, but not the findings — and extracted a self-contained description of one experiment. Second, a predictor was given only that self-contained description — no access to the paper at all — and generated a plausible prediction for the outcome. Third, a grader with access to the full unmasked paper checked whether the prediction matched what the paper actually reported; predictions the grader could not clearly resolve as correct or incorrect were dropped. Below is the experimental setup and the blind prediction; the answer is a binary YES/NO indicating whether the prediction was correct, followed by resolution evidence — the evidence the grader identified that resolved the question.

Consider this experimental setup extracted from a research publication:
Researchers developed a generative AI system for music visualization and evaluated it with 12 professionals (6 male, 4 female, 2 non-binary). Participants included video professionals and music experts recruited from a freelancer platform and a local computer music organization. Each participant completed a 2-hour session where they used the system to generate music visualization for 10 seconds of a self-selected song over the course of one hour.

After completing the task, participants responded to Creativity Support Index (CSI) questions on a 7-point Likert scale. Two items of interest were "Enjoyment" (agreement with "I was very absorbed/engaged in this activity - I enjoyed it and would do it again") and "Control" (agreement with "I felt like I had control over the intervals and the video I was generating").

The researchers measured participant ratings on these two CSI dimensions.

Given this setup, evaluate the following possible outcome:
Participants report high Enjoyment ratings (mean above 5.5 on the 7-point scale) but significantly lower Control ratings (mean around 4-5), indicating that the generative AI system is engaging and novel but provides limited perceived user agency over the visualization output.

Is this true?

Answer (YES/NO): NO